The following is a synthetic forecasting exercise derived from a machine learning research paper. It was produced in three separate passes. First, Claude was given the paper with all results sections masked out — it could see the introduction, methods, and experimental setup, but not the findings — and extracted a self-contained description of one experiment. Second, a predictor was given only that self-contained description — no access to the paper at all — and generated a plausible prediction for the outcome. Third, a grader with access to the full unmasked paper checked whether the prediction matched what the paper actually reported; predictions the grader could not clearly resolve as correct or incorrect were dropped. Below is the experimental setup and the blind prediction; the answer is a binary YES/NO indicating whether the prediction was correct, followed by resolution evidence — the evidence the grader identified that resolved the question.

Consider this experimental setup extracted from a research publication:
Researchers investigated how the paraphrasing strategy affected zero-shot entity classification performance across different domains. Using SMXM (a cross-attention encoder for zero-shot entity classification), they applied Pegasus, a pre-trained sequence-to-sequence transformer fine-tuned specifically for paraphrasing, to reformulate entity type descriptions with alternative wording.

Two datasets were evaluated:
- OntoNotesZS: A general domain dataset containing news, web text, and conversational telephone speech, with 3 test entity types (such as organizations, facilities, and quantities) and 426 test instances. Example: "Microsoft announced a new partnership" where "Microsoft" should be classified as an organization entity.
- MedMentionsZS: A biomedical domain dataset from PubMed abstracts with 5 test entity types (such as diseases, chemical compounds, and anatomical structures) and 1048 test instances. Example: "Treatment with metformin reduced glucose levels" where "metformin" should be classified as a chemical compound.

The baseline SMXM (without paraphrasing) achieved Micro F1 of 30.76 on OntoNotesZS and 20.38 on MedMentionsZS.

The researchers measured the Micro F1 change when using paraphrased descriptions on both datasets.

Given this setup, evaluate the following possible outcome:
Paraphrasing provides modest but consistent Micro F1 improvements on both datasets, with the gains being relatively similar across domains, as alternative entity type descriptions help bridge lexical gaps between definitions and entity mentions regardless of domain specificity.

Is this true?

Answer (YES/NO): NO